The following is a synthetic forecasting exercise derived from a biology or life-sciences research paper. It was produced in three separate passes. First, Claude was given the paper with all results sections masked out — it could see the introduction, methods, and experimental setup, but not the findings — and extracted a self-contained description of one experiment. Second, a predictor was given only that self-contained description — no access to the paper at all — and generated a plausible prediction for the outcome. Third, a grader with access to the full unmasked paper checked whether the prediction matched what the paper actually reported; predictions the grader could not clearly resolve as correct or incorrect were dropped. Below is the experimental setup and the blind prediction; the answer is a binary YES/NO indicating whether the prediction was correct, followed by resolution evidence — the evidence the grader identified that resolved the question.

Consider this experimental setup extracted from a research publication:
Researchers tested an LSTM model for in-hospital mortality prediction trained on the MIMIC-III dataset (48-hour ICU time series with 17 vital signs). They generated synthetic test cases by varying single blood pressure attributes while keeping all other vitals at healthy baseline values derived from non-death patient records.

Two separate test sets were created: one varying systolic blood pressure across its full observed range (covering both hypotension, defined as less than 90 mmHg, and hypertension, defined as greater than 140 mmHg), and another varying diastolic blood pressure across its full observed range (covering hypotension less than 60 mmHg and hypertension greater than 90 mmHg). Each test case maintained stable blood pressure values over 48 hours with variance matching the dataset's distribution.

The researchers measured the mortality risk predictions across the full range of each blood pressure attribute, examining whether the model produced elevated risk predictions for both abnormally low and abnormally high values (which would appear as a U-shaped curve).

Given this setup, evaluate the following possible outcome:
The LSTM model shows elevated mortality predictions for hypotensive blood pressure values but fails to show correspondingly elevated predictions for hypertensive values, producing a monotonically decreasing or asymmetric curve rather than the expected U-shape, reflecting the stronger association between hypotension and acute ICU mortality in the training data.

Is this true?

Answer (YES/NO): NO